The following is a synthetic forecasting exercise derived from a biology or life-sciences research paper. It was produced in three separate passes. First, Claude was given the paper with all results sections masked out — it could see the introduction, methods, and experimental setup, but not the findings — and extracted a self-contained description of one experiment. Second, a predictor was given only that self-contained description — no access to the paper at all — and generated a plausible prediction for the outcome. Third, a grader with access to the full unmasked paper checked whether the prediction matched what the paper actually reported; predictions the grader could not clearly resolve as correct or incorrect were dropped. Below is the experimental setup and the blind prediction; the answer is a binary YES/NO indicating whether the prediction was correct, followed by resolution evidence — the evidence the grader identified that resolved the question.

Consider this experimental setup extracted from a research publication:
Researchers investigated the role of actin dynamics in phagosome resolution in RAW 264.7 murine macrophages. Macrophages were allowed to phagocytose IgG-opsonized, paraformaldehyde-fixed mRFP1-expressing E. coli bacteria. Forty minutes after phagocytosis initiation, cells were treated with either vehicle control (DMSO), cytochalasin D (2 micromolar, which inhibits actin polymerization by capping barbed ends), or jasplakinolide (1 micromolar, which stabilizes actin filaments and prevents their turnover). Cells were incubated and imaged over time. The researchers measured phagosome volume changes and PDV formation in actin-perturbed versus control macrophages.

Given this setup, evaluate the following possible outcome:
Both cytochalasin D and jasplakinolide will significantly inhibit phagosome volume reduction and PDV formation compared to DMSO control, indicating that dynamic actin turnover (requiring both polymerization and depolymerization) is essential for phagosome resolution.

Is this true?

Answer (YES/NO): YES